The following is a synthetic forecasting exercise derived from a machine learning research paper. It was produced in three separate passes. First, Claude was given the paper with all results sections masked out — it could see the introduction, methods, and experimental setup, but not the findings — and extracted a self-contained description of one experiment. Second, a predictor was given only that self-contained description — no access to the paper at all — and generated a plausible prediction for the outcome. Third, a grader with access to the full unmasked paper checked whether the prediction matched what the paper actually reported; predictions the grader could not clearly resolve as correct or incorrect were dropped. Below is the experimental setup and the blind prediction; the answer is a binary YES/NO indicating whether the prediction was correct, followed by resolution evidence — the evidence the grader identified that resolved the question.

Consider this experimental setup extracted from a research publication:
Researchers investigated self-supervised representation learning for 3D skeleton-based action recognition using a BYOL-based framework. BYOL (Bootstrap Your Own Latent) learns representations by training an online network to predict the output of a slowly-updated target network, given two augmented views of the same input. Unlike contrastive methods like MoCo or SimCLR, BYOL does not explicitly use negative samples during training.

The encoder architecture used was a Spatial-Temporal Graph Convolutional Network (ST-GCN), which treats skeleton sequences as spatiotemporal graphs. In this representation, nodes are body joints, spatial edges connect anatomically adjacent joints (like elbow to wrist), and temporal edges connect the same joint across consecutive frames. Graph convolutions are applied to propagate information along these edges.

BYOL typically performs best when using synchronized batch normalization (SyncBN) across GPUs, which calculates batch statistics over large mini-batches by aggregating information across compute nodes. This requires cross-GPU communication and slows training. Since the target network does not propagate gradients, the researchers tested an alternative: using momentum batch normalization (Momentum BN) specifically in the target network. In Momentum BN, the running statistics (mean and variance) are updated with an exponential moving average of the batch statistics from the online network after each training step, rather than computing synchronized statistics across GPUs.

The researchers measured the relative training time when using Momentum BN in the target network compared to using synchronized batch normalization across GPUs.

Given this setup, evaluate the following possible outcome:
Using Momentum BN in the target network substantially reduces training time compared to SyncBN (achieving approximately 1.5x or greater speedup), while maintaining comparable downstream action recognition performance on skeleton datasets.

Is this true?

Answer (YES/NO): NO